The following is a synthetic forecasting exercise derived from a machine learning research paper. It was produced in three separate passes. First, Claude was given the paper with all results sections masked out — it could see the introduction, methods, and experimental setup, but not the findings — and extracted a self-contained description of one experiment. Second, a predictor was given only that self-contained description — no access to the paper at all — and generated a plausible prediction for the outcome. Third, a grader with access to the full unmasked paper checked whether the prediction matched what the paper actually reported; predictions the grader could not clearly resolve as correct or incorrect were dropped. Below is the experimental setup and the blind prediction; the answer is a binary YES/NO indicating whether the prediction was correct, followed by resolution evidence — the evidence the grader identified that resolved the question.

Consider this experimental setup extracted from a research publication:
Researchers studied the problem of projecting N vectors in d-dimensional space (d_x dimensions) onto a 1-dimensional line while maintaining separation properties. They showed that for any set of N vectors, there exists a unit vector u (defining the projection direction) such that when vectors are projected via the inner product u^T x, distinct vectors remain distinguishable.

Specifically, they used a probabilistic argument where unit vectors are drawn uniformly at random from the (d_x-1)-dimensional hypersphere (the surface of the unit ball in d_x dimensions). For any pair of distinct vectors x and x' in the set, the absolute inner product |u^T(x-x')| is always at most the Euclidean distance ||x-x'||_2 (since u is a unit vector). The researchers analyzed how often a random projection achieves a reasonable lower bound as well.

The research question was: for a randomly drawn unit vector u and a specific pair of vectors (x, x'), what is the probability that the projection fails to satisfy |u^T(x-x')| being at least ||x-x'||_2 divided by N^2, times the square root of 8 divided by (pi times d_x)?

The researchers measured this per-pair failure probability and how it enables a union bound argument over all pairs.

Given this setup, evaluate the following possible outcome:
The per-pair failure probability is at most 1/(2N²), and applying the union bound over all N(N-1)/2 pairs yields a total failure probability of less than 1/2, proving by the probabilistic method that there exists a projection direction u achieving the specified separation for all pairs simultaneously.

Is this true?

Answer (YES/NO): NO